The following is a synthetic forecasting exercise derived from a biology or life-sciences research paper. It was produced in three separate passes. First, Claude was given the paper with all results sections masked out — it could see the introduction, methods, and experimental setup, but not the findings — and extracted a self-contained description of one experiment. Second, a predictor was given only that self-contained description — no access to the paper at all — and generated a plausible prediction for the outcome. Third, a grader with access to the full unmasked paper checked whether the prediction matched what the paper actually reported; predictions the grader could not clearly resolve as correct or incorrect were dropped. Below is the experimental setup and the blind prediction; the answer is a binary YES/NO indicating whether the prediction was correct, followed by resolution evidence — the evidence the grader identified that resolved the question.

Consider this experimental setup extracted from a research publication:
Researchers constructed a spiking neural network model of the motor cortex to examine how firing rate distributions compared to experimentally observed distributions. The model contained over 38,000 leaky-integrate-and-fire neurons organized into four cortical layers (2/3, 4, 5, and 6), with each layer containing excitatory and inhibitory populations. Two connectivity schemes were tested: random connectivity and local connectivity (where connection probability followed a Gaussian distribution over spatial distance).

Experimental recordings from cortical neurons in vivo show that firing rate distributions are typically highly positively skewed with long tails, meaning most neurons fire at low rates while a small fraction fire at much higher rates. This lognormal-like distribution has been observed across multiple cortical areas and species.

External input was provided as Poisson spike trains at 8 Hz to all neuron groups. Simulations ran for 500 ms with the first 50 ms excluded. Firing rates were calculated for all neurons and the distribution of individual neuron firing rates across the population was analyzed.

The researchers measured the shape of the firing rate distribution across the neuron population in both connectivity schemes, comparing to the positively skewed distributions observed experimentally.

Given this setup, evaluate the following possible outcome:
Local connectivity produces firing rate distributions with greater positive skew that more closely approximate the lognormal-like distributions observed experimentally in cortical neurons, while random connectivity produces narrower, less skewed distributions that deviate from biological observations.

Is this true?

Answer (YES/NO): YES